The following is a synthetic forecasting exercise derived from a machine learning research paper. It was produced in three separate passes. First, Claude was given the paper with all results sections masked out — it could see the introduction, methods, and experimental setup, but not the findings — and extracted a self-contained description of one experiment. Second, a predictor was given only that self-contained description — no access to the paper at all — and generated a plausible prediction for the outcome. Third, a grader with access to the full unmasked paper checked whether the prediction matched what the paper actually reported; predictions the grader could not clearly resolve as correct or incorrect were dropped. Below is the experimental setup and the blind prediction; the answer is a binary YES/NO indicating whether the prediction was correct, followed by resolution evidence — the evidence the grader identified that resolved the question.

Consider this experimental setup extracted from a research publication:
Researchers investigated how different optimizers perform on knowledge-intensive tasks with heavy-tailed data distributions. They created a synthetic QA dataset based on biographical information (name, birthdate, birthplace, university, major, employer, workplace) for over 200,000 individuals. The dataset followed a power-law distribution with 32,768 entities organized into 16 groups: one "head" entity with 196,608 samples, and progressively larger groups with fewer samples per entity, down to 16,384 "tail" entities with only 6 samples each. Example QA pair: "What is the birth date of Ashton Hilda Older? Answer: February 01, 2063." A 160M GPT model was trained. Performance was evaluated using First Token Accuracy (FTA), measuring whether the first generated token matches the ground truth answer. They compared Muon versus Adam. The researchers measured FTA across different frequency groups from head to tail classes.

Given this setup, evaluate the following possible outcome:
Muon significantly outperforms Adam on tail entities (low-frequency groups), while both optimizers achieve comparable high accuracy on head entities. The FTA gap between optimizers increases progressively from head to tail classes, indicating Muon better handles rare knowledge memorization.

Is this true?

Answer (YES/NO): YES